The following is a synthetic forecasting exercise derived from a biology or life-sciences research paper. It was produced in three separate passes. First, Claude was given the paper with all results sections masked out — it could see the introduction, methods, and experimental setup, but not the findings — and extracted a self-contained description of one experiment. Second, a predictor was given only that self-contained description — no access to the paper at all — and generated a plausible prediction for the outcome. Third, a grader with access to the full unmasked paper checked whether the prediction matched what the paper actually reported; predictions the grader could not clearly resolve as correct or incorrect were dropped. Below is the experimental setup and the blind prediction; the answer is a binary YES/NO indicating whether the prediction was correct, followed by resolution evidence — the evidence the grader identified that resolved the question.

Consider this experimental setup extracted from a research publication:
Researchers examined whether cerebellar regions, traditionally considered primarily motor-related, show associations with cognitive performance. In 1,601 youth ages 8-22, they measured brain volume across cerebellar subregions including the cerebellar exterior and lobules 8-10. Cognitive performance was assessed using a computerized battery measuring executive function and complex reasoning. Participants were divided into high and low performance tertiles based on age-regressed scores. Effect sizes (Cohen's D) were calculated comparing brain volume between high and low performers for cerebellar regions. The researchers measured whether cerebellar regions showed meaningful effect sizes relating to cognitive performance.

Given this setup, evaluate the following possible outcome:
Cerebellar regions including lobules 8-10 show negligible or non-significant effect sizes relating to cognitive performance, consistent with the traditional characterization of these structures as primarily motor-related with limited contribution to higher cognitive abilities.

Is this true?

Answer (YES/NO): NO